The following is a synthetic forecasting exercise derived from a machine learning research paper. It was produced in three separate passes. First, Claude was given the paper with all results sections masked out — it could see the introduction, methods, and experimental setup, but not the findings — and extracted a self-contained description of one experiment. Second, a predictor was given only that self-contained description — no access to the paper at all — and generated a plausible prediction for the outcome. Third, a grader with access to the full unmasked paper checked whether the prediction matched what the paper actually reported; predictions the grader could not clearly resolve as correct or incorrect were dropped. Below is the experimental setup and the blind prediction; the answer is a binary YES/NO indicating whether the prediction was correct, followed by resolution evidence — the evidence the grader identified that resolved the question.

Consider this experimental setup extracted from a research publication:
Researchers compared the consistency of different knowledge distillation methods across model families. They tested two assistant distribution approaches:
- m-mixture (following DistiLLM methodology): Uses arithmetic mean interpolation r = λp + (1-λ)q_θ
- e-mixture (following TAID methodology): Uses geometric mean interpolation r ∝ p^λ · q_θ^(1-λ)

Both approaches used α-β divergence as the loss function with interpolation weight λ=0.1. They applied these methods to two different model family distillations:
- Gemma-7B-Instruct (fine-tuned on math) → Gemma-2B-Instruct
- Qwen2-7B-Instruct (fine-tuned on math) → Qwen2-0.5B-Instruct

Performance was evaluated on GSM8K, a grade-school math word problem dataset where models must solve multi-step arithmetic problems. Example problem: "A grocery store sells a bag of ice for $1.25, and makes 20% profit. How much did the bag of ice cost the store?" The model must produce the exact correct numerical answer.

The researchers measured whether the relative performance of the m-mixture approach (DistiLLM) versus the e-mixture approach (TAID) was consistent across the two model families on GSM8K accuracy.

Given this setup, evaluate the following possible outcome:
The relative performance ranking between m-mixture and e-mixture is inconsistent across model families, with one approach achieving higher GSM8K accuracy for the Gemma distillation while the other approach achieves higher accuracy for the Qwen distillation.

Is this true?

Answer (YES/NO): YES